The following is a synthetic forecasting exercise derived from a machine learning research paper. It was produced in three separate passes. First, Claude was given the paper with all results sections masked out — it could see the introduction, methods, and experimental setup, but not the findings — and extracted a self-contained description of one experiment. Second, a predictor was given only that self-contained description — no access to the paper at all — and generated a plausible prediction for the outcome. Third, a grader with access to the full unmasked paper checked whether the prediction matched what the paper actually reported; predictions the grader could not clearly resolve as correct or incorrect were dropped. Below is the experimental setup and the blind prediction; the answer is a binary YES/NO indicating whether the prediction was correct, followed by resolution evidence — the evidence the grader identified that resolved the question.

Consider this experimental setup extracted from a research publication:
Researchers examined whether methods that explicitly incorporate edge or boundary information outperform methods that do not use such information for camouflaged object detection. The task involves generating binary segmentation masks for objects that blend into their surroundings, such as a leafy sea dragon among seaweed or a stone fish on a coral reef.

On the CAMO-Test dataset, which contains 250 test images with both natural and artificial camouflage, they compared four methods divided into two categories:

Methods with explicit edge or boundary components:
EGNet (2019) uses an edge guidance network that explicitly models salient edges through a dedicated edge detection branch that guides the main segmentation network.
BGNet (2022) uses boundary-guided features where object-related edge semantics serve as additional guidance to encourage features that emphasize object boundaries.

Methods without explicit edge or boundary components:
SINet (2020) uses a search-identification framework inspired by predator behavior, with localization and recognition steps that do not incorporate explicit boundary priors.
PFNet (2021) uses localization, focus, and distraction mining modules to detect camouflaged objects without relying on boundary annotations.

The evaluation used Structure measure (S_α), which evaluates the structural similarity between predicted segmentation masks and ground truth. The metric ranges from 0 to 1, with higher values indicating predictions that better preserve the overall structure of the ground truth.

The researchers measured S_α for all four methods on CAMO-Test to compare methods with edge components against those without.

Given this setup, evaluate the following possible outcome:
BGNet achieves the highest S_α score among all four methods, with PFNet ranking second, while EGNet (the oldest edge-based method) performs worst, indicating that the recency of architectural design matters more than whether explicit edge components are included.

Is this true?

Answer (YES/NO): YES